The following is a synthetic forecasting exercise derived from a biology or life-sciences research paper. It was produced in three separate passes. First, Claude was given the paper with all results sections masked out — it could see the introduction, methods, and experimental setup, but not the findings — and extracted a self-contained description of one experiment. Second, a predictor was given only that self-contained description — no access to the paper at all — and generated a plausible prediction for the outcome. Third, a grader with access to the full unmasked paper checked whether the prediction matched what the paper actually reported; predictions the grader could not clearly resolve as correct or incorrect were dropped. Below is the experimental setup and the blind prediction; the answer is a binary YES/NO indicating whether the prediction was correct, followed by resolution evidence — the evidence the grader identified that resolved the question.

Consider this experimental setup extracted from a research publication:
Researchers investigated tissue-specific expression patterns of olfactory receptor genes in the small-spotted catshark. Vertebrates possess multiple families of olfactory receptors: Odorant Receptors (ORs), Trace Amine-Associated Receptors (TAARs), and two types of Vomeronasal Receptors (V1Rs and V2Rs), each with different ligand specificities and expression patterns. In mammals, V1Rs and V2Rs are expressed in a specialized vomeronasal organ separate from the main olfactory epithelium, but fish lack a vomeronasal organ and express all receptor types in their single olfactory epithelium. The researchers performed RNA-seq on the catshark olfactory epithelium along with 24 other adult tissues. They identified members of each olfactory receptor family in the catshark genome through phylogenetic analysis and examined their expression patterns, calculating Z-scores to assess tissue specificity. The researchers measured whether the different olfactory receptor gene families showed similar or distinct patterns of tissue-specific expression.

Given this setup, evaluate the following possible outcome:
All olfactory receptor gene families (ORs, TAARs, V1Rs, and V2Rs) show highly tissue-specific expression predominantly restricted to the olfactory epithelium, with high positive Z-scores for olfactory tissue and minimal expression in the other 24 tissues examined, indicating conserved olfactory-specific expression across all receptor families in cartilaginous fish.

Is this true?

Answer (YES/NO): NO